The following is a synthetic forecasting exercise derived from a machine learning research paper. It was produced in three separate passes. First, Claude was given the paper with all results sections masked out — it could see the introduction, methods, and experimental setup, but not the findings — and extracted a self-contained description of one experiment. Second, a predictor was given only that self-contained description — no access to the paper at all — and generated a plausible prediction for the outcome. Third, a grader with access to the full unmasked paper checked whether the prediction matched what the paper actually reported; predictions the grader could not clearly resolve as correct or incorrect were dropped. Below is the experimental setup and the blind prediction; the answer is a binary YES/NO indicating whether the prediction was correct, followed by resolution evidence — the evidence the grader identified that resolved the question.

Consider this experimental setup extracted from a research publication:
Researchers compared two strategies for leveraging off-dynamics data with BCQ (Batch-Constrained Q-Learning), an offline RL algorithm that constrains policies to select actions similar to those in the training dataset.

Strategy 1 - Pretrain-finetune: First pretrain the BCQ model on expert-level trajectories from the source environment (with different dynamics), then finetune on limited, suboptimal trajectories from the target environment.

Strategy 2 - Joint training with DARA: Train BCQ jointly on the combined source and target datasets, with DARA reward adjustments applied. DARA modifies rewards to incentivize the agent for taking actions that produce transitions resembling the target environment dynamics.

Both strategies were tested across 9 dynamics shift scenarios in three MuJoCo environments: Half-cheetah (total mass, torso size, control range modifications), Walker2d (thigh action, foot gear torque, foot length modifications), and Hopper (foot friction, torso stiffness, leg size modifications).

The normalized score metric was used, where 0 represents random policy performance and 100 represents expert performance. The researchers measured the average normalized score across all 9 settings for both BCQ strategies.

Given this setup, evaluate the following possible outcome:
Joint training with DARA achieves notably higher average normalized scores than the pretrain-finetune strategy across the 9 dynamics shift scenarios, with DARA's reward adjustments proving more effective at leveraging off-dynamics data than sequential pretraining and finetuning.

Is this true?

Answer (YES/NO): NO